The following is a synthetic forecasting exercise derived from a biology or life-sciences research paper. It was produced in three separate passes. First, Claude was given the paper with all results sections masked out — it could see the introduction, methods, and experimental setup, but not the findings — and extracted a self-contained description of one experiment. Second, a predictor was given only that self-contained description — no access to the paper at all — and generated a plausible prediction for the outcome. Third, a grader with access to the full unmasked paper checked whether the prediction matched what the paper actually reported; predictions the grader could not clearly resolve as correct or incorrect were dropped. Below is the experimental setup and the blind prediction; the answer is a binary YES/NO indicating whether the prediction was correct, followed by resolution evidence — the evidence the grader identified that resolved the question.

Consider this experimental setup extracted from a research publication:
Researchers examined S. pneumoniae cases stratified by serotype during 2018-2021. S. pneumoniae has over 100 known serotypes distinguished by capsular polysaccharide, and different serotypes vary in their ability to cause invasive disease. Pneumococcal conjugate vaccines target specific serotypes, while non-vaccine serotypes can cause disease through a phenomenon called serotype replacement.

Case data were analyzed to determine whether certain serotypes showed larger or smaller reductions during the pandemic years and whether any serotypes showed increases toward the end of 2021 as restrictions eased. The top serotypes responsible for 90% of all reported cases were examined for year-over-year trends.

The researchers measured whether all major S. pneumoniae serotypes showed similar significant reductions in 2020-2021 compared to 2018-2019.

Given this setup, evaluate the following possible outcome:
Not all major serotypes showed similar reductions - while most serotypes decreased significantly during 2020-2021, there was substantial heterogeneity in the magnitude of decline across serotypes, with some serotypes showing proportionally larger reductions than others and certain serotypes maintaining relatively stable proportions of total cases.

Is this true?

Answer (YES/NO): NO